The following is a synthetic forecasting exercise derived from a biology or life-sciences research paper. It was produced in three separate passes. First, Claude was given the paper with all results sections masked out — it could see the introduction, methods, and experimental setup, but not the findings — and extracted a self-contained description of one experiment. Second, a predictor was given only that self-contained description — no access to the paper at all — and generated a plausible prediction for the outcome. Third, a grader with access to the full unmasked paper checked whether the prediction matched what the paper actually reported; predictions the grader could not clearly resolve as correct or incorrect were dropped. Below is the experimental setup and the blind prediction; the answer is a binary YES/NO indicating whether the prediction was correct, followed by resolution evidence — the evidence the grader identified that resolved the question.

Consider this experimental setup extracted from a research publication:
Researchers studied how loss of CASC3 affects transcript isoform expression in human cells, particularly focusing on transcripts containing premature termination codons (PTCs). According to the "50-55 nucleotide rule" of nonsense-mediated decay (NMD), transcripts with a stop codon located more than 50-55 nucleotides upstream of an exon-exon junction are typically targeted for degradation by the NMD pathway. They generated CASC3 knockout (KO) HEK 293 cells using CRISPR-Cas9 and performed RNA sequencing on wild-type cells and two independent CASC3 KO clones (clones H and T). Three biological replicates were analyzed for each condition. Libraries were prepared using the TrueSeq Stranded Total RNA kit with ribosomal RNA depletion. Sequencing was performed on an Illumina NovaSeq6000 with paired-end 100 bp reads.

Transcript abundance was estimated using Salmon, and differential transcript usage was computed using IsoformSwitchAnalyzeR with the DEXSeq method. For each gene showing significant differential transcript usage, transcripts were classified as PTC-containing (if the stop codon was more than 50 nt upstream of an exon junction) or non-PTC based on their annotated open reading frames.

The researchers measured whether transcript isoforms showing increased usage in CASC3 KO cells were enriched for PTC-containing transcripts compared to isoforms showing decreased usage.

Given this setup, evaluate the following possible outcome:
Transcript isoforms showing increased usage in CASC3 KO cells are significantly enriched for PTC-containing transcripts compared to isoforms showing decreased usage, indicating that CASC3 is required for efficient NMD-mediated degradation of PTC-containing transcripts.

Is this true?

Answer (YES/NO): YES